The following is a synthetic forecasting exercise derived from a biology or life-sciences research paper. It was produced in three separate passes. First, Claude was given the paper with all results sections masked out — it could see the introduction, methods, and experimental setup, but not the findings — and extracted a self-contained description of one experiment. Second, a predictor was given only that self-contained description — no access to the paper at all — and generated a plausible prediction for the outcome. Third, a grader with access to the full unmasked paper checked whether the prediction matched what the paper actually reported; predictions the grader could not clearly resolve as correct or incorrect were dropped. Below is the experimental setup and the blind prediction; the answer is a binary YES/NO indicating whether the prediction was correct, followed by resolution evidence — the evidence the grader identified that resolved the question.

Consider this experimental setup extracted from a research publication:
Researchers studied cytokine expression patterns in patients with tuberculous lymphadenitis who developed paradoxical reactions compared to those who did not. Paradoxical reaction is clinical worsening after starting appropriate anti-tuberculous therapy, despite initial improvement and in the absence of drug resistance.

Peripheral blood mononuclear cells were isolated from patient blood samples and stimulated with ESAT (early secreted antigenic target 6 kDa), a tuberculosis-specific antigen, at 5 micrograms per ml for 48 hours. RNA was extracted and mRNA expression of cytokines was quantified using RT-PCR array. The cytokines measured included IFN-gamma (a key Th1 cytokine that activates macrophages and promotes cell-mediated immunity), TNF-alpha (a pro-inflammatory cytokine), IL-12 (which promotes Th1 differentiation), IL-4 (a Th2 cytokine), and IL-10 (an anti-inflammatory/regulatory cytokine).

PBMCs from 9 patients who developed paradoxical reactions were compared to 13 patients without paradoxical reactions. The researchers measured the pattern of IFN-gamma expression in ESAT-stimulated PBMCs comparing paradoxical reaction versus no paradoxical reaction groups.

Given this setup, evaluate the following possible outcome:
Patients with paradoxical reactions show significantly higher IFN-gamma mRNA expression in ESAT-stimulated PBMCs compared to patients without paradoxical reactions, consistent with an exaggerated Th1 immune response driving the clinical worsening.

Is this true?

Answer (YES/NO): NO